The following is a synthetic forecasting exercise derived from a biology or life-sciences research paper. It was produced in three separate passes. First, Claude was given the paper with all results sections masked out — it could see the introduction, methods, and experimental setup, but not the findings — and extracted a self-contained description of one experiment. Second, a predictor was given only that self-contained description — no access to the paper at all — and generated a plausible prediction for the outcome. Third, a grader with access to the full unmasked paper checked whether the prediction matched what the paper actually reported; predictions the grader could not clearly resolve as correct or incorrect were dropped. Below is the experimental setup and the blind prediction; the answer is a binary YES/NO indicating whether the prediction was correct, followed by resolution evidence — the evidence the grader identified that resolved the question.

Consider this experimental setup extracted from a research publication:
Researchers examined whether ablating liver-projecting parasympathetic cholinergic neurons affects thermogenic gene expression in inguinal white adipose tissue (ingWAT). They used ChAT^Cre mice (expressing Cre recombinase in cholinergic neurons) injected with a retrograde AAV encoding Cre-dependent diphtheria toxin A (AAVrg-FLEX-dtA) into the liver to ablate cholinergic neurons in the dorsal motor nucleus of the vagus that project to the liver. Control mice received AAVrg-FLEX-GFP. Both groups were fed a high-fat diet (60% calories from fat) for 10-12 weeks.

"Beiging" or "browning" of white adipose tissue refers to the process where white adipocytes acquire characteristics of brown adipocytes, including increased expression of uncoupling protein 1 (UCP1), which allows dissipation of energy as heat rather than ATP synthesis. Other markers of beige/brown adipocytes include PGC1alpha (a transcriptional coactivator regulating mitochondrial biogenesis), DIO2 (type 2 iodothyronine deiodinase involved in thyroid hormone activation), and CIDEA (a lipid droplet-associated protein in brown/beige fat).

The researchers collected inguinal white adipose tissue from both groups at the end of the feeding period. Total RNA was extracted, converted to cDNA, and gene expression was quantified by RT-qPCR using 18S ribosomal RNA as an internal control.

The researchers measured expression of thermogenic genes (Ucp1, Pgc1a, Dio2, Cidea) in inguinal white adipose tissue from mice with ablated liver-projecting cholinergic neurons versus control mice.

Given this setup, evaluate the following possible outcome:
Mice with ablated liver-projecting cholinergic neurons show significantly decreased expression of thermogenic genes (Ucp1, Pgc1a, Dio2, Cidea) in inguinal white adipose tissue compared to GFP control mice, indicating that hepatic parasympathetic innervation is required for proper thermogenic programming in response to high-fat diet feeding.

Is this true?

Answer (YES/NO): NO